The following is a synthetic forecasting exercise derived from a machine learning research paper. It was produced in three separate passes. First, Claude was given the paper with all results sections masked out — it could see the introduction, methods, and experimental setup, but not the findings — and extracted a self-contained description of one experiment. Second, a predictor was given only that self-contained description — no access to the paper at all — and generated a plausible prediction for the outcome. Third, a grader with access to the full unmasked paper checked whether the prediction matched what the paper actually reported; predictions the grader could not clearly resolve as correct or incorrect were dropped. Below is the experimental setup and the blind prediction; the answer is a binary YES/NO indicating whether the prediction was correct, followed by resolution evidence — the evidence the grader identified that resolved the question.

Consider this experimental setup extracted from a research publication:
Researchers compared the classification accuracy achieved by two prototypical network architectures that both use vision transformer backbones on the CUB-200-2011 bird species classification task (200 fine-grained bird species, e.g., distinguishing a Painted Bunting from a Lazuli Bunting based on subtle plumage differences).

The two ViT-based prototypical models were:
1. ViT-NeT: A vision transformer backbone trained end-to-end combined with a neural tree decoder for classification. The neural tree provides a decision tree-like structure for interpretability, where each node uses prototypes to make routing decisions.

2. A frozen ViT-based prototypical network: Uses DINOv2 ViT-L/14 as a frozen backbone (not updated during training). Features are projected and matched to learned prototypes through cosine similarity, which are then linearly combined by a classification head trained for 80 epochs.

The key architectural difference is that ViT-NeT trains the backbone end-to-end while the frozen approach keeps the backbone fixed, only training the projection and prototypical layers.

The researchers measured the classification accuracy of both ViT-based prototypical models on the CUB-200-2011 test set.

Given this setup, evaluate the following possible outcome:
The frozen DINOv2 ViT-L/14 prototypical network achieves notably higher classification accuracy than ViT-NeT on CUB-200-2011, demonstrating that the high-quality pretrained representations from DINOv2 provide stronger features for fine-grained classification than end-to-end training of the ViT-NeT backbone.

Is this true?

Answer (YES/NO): NO